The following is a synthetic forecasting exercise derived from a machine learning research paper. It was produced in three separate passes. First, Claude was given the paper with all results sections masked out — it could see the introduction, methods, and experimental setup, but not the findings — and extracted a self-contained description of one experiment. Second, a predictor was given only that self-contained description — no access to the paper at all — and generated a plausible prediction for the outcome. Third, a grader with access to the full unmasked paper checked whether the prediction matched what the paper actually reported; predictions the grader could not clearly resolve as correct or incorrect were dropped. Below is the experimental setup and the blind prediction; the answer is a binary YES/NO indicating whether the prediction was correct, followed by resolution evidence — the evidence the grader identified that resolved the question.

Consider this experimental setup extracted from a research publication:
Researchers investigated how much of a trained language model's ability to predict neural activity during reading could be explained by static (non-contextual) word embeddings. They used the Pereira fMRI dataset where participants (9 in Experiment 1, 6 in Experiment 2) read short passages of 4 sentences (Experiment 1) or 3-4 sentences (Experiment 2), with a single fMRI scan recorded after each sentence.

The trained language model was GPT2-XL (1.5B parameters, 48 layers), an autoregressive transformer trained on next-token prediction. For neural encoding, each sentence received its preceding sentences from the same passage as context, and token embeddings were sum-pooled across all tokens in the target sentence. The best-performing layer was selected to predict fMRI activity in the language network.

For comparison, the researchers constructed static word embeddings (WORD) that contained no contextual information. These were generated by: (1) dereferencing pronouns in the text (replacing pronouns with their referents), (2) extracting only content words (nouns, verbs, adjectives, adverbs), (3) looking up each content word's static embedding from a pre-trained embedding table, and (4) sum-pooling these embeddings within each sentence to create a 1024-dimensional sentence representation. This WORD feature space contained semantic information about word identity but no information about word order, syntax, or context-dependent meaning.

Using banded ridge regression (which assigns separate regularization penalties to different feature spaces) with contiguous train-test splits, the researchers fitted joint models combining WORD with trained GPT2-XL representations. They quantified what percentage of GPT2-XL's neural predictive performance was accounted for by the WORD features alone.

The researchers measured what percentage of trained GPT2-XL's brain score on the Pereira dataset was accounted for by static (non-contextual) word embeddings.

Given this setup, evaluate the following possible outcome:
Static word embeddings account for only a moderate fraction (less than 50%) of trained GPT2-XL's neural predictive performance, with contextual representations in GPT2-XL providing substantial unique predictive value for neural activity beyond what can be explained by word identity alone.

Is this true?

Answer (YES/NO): NO